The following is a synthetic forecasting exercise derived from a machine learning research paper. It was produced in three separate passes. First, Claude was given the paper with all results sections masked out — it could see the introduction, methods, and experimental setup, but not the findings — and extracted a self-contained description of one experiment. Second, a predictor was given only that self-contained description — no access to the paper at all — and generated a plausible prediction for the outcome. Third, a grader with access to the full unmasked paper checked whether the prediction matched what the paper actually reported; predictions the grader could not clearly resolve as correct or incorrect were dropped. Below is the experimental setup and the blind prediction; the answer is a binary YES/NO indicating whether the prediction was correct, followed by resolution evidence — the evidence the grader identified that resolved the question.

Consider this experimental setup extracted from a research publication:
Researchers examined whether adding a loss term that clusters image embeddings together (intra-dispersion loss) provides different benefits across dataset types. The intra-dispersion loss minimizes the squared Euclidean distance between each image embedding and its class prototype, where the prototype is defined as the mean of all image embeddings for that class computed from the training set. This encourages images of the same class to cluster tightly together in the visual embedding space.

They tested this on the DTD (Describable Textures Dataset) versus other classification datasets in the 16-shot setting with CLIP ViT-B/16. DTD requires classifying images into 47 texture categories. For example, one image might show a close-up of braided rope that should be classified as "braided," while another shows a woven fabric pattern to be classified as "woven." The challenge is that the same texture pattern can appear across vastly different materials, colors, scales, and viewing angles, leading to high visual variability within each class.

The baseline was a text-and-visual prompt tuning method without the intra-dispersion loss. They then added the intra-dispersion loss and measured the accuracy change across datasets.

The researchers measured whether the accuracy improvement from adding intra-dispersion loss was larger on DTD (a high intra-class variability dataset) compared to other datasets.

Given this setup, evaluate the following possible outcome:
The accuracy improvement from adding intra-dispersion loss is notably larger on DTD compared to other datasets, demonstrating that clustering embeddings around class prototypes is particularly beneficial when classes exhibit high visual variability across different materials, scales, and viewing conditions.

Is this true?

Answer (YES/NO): YES